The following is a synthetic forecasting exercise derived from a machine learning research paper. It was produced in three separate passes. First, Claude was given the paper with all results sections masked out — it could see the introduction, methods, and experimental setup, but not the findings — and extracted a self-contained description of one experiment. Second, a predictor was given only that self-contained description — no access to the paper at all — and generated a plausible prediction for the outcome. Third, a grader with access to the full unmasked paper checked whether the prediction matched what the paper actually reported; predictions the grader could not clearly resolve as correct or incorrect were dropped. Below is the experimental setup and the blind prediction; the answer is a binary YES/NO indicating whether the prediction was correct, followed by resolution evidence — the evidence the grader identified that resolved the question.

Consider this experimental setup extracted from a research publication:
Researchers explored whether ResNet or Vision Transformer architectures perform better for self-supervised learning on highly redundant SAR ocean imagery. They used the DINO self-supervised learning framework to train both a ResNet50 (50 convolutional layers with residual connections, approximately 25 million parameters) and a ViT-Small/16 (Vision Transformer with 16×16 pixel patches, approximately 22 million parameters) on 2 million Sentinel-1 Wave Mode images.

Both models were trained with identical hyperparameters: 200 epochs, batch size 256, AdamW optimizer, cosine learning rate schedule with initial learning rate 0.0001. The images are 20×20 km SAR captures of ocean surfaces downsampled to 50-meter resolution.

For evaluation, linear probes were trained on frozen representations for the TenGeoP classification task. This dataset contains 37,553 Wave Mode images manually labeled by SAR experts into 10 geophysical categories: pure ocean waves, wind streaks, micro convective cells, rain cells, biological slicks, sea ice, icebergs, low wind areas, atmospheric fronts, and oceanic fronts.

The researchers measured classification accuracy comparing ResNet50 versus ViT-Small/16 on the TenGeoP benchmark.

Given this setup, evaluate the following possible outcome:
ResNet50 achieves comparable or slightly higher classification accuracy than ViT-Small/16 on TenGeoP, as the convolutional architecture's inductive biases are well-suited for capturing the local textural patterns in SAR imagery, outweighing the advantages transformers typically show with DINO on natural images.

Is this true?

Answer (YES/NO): NO